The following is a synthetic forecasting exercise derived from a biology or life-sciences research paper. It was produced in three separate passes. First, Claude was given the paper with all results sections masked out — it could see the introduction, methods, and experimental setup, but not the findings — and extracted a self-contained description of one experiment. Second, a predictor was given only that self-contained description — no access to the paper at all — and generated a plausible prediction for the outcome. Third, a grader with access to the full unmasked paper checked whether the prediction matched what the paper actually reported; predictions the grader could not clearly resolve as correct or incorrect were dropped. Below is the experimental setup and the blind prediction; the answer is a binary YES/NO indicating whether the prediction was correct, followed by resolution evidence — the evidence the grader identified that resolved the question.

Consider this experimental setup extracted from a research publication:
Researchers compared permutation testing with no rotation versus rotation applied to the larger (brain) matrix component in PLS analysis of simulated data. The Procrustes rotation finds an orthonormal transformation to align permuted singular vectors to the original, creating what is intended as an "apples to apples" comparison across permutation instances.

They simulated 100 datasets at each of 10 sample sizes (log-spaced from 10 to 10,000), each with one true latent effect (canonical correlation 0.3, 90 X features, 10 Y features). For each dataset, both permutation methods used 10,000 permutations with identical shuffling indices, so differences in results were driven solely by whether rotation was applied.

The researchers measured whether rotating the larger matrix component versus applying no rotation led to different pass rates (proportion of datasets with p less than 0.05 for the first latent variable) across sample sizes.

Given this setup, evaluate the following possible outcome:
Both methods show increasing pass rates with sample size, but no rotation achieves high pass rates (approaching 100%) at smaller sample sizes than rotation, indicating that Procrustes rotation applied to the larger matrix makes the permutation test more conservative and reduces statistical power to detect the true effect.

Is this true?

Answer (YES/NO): NO